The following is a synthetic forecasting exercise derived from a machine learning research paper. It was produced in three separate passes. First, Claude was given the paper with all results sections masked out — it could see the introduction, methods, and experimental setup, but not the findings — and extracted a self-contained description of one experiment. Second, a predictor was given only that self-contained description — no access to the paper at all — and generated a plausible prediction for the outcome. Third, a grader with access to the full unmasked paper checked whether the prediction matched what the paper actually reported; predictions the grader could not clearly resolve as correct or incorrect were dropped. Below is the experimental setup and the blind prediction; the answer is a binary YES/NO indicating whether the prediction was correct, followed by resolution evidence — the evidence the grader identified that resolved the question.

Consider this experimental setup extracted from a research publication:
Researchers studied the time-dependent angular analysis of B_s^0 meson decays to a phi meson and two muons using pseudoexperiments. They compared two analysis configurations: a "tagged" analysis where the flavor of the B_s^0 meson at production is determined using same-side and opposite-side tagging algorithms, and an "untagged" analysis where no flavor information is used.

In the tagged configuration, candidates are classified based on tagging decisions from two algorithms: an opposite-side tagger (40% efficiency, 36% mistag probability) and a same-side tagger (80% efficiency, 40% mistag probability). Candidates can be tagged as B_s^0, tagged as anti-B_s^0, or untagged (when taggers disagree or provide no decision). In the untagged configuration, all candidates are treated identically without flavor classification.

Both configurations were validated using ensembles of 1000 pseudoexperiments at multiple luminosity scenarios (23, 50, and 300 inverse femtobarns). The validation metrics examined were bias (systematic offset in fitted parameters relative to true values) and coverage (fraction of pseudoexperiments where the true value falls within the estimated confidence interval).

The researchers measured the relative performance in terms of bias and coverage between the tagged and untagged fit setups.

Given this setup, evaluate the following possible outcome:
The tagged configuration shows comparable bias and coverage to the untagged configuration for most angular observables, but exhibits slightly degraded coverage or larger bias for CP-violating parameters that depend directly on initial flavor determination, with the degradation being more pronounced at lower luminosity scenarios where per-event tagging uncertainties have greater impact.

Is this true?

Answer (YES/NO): NO